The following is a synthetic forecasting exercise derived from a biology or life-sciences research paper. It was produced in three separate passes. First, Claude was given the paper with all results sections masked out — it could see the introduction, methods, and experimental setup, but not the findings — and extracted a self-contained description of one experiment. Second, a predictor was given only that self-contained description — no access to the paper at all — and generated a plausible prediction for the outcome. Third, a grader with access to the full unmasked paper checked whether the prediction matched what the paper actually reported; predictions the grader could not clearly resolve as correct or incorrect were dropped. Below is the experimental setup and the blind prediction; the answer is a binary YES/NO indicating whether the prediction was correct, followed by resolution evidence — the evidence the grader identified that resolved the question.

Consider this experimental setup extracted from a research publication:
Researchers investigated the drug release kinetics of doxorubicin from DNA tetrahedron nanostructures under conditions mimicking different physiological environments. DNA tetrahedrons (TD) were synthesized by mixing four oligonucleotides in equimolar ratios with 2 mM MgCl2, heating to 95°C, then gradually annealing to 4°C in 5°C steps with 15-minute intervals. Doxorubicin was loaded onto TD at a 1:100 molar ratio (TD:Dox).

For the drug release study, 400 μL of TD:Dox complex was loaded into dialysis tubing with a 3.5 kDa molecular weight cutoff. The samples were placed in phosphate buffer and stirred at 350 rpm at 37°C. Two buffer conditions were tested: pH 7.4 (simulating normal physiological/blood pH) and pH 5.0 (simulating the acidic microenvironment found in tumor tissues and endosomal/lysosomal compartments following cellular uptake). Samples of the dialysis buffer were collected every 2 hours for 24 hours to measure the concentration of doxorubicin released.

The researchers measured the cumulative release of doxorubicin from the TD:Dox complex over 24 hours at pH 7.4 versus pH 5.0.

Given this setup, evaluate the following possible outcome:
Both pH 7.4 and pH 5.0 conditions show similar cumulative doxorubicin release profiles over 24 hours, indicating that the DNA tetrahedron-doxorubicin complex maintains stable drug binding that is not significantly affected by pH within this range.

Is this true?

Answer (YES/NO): NO